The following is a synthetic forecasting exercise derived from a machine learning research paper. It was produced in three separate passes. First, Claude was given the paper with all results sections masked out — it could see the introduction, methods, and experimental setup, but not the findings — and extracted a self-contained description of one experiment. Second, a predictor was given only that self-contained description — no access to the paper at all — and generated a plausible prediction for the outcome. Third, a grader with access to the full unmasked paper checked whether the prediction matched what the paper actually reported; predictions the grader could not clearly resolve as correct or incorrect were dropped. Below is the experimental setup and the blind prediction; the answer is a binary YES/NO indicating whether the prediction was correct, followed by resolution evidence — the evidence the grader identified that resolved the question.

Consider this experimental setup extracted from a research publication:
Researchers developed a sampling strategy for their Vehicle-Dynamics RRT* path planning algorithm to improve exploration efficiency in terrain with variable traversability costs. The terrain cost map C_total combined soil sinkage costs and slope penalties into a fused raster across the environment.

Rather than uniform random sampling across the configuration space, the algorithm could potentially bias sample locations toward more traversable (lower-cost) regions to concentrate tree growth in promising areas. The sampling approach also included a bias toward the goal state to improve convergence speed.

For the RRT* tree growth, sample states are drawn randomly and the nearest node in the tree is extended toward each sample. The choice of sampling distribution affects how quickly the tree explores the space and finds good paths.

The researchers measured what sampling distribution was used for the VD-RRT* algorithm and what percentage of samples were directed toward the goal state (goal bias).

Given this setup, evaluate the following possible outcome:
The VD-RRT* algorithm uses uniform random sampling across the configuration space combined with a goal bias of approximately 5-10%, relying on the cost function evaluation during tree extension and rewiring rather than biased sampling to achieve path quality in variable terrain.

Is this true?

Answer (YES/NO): NO